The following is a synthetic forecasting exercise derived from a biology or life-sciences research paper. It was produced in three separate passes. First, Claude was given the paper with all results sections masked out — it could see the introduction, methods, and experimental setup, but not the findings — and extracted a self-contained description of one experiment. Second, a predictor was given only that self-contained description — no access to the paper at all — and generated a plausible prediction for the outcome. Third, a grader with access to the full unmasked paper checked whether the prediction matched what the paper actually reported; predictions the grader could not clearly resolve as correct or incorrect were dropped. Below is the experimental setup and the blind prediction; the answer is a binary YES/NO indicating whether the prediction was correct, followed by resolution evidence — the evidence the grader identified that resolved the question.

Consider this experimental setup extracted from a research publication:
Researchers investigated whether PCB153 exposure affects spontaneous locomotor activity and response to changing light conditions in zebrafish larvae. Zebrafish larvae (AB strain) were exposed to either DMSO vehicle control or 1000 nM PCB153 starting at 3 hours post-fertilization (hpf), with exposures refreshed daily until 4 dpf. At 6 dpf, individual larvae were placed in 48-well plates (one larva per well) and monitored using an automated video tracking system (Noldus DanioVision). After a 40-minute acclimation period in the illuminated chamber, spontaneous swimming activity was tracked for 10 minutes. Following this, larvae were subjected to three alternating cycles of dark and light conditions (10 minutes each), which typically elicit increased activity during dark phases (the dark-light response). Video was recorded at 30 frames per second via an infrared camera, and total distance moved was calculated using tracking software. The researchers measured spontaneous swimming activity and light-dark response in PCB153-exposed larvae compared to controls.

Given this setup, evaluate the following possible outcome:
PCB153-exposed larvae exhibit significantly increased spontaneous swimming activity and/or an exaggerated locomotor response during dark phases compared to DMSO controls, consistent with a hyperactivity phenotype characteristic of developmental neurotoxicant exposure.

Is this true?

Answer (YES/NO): NO